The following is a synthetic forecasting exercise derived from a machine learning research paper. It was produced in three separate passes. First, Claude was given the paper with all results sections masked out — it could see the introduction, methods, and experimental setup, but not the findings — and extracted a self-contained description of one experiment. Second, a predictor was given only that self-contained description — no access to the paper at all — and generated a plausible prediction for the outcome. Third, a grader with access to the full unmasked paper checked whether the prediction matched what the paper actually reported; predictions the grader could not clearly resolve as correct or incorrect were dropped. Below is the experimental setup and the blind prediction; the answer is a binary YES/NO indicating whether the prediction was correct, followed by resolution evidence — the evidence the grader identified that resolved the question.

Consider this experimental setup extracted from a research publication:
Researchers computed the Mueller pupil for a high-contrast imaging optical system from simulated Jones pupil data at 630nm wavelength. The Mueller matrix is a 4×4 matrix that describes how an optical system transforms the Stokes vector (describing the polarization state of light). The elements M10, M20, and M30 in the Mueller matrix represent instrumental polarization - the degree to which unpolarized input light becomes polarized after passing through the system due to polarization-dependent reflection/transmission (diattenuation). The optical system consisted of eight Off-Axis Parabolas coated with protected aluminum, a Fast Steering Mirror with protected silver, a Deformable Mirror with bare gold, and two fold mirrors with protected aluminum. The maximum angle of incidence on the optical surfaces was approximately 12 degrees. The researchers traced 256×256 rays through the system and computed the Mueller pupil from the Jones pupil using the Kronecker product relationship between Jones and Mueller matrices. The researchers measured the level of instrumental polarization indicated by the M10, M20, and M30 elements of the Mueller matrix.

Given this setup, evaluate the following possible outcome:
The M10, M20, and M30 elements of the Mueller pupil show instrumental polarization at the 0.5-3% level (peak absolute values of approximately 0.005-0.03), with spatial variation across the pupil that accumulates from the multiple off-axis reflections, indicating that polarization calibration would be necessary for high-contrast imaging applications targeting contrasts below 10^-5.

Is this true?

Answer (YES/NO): YES